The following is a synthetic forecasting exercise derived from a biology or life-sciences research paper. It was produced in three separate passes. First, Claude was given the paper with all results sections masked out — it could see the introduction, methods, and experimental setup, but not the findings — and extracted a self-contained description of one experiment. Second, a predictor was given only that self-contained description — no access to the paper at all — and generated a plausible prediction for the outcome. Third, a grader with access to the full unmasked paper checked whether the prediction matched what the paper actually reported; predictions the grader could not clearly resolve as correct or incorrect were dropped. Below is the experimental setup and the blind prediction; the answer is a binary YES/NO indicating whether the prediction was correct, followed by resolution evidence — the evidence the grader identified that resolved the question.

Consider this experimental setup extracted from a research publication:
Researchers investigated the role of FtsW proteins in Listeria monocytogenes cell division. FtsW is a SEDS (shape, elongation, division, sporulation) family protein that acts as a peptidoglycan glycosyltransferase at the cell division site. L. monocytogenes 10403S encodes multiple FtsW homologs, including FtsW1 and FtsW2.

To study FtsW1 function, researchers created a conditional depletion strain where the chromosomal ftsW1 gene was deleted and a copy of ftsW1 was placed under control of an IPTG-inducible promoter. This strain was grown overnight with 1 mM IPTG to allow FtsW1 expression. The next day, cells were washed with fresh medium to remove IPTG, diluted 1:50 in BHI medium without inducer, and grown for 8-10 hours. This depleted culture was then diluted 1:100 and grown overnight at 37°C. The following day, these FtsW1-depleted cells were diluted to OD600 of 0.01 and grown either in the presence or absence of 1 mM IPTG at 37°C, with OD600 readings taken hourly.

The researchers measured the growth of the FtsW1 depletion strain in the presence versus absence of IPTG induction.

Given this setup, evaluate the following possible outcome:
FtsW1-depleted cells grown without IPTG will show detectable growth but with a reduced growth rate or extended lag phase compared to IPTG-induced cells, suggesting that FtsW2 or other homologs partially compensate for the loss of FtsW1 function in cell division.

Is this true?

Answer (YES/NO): NO